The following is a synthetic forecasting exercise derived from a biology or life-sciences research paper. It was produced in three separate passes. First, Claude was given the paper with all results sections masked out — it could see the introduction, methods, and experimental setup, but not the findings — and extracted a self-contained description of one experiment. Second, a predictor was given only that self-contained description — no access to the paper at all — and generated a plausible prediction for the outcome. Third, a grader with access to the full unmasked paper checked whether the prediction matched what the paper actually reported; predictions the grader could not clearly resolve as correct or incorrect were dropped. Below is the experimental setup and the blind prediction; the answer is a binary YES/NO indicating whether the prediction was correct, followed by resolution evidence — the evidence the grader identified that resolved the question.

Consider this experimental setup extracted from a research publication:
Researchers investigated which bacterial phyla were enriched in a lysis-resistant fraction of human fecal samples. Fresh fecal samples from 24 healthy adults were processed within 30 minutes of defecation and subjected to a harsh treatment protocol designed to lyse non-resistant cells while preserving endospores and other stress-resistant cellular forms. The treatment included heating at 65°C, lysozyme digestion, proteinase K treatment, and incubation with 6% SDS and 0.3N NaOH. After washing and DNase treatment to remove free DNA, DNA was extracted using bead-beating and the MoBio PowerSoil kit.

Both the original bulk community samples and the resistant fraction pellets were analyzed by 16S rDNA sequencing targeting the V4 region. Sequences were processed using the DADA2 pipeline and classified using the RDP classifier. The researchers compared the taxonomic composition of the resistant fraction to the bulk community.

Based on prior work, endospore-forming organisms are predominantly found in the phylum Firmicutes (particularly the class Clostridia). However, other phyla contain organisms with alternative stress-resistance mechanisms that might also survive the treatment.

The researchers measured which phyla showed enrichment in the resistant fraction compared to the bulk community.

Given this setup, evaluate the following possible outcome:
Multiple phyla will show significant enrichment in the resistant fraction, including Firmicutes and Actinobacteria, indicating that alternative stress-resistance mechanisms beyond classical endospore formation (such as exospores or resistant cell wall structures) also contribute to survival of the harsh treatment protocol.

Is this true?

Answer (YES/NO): YES